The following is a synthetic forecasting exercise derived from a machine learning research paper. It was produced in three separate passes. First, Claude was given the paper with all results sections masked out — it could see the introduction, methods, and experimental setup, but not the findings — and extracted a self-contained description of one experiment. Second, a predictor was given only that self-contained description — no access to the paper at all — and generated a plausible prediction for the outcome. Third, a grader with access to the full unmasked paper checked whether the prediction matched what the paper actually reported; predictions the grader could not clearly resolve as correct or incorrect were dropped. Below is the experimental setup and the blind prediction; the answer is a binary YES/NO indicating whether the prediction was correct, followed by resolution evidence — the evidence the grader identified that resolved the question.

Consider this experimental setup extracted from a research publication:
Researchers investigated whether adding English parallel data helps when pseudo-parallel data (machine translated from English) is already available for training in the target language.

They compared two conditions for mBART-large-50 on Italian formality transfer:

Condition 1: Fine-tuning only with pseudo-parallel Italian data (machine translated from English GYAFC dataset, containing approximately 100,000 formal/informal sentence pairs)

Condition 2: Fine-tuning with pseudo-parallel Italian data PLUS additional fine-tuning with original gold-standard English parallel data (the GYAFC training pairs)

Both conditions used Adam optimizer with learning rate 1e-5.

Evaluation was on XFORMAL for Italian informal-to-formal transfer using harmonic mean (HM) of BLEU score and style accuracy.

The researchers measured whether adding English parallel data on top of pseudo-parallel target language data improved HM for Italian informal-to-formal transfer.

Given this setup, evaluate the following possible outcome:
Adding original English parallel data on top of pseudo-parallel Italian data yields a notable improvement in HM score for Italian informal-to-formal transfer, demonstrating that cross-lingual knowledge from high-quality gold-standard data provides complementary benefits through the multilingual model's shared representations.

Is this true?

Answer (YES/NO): NO